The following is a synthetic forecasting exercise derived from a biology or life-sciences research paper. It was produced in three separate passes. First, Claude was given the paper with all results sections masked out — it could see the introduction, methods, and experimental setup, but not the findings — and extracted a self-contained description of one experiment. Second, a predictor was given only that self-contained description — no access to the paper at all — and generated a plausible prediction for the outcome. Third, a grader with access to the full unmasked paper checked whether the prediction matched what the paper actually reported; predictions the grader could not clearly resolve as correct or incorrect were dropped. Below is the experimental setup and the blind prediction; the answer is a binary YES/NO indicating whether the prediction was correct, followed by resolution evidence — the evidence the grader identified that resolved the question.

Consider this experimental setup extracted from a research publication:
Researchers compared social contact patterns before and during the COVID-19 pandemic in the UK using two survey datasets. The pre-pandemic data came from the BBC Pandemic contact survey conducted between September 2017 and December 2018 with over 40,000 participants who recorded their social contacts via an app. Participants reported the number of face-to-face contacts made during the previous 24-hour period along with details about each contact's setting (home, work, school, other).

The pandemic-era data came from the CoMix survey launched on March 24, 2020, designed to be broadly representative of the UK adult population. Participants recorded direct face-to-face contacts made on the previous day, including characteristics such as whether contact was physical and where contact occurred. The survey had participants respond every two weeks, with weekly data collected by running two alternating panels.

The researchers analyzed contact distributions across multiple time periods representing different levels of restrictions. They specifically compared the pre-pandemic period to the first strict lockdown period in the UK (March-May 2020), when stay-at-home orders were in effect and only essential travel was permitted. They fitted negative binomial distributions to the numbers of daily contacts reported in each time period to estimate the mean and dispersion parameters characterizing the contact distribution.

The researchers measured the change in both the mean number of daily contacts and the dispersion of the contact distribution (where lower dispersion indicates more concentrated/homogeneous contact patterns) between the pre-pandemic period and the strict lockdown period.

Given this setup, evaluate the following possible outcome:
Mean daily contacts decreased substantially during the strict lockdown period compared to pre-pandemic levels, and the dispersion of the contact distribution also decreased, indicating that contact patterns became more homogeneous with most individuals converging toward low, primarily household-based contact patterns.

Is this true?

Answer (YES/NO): YES